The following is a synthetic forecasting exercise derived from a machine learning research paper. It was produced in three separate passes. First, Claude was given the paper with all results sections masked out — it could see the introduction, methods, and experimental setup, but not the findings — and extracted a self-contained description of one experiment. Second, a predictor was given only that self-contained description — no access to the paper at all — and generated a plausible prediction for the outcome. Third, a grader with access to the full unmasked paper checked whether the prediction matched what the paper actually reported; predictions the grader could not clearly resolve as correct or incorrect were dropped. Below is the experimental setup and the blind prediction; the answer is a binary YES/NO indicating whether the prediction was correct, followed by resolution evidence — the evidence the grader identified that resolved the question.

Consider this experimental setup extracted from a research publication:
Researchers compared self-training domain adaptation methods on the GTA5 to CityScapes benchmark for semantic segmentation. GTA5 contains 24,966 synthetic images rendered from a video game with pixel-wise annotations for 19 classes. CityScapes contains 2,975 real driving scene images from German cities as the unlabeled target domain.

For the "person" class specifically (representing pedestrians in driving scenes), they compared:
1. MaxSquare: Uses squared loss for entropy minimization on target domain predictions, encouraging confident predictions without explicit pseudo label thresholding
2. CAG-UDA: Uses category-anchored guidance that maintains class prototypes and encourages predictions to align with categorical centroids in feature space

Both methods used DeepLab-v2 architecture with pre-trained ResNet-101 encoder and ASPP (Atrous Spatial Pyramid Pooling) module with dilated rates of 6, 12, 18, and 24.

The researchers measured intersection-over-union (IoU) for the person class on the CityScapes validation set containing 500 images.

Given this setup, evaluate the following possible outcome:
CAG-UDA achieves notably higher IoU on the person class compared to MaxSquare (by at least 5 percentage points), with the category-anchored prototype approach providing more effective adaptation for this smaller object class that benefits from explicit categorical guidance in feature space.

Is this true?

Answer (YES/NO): NO